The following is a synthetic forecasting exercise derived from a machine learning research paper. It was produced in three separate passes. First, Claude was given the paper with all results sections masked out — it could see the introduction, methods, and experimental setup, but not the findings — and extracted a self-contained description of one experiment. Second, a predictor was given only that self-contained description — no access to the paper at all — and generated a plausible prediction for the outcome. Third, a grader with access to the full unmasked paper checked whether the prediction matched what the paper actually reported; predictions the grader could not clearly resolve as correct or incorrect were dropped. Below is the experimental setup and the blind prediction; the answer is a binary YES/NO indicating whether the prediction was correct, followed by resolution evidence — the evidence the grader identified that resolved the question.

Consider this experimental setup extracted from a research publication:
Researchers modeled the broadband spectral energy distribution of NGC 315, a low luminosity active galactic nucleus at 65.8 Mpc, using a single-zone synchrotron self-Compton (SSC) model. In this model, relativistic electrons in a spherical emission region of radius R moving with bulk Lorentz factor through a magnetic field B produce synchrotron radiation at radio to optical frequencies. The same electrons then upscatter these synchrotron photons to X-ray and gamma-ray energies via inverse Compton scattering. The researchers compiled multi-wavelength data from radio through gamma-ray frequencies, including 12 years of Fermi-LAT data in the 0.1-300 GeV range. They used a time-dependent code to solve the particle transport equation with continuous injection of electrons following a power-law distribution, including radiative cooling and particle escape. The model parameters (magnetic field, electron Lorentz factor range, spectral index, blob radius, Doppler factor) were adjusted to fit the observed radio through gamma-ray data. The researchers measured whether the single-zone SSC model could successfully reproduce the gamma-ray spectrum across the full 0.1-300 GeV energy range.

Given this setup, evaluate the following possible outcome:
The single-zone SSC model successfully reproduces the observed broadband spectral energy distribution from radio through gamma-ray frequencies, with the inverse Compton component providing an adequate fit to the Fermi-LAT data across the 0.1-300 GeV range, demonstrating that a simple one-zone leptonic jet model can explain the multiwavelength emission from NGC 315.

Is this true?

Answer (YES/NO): NO